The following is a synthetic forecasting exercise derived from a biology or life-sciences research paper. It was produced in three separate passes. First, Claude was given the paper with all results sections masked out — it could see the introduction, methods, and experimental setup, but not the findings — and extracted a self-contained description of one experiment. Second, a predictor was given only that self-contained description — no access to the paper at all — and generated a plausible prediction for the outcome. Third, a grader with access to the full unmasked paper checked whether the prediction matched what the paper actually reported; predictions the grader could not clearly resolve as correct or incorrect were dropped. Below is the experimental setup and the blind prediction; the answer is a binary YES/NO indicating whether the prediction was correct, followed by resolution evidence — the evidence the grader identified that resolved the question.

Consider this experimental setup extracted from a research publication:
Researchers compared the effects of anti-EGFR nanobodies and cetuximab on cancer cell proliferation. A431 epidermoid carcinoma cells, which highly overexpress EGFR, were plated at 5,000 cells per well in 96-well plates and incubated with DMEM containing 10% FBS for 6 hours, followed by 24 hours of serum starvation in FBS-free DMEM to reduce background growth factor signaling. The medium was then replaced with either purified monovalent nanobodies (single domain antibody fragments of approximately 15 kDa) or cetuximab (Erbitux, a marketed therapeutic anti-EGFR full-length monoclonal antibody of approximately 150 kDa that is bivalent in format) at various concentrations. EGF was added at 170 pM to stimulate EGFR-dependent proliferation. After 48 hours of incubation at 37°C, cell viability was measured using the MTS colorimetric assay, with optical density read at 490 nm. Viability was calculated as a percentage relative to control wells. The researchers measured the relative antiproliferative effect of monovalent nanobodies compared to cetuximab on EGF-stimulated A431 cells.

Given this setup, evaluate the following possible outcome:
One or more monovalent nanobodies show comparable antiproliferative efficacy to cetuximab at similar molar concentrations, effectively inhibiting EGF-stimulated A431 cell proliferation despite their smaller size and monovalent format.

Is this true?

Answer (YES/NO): NO